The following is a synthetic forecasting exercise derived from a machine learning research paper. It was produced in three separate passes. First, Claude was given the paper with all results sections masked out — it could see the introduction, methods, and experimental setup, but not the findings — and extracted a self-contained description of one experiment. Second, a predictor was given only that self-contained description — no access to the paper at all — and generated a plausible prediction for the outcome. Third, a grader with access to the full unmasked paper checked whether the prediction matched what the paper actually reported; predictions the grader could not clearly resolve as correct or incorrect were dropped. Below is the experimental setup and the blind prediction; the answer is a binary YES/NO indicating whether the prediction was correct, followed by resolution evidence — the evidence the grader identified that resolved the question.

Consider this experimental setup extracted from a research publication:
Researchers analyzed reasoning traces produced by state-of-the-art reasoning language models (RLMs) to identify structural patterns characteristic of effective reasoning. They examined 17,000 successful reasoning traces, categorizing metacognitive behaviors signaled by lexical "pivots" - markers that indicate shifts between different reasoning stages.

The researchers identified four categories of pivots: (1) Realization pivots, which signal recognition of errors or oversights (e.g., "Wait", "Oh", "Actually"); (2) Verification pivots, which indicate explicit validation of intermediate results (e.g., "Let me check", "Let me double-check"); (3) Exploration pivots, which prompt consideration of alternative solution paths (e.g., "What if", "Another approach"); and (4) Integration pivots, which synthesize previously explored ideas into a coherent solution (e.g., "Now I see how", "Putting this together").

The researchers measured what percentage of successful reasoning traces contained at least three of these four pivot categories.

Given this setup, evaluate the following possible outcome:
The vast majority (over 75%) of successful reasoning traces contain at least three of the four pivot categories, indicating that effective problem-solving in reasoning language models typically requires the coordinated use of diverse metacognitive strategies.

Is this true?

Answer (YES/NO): YES